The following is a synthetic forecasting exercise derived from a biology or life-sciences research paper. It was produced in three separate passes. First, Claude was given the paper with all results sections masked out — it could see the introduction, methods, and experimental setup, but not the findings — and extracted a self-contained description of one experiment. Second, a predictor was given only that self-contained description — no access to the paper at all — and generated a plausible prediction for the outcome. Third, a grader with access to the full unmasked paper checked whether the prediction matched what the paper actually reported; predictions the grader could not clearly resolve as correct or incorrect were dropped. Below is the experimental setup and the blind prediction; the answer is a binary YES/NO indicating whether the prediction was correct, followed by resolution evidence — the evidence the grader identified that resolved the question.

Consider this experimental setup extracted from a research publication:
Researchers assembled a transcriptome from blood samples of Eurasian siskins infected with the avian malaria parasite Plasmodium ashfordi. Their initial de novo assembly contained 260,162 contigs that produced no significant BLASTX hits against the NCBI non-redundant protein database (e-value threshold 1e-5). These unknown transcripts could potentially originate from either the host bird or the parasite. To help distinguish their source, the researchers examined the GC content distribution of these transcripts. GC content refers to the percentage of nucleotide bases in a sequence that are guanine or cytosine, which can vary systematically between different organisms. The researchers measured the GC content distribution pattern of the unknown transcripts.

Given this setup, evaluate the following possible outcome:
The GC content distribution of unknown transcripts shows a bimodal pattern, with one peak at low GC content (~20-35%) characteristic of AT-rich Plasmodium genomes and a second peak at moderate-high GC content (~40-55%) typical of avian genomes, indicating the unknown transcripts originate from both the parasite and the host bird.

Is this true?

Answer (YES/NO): YES